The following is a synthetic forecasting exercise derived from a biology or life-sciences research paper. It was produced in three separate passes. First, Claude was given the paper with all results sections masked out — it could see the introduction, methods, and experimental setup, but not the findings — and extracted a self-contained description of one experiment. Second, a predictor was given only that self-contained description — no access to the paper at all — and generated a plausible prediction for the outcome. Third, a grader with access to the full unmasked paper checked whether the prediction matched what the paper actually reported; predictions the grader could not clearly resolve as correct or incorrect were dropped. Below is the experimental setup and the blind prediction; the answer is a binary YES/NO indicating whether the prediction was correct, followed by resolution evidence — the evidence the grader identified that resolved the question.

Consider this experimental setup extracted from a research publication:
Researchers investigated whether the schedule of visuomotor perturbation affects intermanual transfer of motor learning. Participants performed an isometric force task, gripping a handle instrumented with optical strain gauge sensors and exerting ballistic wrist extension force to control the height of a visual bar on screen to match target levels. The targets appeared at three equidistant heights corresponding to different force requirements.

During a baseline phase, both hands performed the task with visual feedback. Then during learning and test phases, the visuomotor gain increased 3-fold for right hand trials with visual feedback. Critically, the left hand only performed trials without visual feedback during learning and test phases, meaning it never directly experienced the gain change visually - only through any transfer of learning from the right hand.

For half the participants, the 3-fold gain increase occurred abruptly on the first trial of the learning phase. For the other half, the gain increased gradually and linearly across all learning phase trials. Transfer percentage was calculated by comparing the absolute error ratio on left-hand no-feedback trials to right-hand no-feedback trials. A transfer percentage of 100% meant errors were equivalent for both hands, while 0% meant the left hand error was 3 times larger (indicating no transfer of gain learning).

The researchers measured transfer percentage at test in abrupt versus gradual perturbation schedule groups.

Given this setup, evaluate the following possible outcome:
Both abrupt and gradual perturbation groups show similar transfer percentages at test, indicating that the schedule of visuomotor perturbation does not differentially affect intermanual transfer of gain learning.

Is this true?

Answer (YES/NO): YES